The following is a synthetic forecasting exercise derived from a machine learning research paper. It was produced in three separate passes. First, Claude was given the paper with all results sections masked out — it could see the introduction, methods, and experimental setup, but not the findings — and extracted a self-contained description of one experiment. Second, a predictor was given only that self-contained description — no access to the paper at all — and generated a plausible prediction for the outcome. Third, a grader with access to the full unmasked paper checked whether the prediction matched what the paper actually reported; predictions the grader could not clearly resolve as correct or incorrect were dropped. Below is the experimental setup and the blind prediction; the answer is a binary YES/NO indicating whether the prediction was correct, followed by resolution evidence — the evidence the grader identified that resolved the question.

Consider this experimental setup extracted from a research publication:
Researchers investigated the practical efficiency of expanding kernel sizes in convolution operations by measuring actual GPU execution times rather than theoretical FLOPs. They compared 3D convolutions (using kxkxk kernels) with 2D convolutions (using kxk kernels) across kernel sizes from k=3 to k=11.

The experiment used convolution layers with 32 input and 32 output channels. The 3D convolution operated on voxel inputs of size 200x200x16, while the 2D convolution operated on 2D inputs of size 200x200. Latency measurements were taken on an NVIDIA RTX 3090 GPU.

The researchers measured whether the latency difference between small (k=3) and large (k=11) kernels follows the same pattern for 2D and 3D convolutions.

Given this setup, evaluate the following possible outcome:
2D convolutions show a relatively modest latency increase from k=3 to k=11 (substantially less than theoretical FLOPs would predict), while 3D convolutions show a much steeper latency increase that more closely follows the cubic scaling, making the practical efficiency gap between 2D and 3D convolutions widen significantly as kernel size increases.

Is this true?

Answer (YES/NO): NO